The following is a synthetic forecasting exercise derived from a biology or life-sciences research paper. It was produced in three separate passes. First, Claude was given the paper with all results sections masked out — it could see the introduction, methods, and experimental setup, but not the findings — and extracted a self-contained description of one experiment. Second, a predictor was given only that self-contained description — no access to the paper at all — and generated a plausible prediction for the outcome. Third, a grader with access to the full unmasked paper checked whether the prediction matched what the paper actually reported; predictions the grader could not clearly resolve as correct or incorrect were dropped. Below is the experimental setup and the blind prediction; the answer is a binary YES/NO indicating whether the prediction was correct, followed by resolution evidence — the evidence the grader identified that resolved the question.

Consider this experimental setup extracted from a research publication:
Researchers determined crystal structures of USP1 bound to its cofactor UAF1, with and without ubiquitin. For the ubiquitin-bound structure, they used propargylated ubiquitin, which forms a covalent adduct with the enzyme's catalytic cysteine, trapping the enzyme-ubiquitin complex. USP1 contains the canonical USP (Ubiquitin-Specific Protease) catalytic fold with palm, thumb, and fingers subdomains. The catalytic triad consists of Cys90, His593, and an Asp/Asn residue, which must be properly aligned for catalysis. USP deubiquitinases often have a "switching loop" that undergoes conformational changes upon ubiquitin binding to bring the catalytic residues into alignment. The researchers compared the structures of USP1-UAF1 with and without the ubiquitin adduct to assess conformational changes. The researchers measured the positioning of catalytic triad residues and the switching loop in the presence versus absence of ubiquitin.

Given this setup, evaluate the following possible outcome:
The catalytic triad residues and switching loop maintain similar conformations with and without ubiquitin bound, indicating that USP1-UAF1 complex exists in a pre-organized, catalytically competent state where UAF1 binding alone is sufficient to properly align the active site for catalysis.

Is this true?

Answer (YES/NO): NO